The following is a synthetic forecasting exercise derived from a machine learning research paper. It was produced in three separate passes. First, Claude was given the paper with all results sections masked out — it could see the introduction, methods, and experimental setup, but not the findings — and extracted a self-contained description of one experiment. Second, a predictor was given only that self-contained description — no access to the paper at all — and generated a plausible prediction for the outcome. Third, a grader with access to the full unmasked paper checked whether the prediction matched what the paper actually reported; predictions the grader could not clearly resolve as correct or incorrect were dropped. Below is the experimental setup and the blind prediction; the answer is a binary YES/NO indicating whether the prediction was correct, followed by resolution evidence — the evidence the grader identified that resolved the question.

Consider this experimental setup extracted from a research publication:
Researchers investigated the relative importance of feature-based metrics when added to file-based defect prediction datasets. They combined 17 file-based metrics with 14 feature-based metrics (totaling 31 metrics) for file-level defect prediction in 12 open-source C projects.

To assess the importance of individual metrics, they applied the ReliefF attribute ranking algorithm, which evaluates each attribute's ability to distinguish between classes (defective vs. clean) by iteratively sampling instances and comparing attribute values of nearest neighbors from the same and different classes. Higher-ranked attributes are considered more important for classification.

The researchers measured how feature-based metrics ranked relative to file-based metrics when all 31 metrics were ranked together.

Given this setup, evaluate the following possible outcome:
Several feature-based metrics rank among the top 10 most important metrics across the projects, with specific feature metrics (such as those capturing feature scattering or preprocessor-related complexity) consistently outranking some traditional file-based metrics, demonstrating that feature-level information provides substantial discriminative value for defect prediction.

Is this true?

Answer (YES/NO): YES